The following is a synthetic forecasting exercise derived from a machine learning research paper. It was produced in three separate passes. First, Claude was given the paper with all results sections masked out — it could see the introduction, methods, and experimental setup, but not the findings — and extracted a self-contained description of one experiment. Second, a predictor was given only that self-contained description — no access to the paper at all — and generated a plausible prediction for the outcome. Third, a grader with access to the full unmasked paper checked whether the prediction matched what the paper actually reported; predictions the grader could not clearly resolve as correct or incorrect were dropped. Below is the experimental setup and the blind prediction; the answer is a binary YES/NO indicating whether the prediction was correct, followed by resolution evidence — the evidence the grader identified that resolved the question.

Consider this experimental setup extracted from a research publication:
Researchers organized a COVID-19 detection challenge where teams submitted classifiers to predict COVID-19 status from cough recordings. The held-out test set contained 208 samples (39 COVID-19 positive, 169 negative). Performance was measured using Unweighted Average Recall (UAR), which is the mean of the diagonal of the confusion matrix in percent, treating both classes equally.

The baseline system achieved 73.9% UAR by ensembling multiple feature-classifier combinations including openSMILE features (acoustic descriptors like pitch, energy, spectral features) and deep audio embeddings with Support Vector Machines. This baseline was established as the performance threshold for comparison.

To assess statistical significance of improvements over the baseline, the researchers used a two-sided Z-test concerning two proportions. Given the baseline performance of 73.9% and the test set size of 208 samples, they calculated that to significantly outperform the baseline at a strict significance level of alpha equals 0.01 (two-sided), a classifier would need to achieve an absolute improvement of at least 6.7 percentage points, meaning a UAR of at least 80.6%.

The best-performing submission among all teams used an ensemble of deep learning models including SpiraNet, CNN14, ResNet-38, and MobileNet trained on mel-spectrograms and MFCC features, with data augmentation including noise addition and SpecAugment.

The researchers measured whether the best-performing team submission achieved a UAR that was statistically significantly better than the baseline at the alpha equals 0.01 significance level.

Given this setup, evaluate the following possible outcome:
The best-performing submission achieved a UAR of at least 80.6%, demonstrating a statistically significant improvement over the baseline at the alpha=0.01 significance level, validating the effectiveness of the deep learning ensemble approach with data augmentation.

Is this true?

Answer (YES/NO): NO